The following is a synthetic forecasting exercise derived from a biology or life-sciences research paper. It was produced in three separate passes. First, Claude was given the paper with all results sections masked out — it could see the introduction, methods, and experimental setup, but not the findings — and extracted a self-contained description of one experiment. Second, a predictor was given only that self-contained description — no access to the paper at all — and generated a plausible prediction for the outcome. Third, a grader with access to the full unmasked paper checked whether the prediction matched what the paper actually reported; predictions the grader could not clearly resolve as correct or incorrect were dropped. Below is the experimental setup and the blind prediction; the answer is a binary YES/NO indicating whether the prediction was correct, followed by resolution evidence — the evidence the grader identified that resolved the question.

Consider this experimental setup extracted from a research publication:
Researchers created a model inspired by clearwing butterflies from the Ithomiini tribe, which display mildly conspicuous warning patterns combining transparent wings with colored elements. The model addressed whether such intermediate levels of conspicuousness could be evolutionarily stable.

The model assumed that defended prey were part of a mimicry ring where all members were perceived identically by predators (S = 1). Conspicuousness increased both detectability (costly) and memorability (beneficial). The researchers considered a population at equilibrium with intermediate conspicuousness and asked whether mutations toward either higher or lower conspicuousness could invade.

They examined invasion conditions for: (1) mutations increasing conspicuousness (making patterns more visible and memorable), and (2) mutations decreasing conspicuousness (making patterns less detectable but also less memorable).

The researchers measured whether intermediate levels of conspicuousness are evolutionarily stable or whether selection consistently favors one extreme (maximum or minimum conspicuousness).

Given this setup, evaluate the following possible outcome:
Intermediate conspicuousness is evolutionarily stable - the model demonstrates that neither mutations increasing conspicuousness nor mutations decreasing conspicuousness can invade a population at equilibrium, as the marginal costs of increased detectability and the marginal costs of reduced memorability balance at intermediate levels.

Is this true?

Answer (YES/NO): NO